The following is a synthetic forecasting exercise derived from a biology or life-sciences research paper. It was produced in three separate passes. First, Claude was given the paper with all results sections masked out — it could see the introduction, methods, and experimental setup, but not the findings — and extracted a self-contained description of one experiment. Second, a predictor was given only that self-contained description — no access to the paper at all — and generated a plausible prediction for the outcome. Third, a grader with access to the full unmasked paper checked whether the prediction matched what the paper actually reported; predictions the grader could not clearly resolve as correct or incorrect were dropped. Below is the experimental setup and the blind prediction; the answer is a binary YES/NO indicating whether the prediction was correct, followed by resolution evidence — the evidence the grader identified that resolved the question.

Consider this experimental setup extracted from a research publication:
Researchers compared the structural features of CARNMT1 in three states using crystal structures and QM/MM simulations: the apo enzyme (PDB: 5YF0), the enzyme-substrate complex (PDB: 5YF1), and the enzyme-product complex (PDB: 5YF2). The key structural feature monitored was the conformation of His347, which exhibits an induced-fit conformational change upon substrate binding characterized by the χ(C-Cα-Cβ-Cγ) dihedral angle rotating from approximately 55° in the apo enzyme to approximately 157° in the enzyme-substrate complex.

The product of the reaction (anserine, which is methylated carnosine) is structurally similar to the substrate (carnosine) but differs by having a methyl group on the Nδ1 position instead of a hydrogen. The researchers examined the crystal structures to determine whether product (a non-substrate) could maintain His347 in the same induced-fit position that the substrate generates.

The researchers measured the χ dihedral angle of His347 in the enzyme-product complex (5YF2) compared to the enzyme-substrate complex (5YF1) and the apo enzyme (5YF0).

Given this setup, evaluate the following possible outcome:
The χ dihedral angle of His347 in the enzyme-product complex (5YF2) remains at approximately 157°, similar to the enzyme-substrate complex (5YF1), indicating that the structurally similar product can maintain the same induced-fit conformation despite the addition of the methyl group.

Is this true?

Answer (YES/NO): NO